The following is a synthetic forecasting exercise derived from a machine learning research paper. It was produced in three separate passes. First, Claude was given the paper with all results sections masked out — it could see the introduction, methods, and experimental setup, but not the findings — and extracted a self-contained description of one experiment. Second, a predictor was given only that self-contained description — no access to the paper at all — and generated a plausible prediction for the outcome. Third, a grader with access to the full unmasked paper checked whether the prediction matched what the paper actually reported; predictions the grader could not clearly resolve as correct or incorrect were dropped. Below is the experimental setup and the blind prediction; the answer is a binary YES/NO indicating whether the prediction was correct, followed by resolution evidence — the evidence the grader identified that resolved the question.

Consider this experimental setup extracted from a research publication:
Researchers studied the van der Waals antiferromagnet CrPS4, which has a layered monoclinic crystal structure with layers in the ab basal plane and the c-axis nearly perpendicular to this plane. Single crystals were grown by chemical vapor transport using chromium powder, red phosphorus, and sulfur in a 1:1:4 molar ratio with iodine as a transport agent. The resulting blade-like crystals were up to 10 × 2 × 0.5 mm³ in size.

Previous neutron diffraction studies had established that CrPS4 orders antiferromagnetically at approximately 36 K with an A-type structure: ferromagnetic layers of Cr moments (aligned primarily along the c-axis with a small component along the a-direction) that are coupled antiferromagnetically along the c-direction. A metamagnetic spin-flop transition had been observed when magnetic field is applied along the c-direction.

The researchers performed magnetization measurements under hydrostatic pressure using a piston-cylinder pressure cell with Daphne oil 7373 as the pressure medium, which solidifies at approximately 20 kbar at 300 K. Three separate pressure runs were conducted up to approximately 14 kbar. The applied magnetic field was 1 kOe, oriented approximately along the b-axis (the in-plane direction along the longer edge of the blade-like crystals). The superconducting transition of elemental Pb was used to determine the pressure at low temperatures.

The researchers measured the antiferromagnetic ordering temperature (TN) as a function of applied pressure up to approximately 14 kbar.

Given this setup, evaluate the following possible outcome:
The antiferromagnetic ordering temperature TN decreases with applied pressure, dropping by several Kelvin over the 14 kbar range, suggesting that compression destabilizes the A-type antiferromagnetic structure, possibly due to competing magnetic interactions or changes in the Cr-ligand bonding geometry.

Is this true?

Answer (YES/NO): NO